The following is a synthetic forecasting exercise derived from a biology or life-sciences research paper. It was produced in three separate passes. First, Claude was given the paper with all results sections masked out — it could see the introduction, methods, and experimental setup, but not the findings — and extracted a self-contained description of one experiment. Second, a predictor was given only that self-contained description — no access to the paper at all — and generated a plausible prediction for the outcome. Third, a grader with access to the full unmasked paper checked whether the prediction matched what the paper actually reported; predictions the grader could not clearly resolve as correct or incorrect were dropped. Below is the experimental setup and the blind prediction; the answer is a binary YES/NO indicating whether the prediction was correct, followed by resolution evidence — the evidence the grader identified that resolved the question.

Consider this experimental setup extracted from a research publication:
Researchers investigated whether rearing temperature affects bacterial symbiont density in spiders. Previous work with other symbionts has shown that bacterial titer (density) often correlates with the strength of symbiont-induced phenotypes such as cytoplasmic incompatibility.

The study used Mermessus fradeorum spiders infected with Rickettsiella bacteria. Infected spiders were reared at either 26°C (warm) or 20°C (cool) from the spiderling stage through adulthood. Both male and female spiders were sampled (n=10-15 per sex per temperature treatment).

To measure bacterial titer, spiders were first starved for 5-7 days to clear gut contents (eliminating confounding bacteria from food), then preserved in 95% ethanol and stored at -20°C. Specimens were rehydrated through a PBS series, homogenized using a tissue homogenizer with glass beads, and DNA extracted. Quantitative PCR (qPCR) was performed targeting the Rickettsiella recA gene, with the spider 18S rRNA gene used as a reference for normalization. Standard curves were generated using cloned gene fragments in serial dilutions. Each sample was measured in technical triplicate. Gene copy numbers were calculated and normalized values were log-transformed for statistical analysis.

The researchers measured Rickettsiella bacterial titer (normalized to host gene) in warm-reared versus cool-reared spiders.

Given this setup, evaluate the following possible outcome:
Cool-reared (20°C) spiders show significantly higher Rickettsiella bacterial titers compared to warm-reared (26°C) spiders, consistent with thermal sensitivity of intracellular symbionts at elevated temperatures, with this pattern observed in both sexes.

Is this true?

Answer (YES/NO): NO